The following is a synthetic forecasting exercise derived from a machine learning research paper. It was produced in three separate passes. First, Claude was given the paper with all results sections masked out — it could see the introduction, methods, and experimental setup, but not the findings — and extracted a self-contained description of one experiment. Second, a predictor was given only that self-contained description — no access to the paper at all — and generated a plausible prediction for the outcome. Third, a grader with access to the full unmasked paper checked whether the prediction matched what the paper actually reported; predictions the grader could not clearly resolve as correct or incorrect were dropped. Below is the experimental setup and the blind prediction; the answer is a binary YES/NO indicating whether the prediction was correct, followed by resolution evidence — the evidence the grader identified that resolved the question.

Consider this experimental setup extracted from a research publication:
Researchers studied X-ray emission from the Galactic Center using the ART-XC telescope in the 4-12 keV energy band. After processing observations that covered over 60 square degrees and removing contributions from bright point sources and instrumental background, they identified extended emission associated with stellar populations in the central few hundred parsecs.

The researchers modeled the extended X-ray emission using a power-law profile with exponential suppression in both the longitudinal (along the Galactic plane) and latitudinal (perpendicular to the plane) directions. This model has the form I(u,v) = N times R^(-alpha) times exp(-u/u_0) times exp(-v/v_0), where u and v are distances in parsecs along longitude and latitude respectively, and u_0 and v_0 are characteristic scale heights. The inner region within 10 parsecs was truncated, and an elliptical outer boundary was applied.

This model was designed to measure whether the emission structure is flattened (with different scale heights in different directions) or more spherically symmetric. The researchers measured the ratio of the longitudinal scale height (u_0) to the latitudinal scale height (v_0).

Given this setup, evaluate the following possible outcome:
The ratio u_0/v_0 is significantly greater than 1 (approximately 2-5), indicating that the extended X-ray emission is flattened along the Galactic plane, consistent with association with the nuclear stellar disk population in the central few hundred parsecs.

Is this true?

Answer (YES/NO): YES